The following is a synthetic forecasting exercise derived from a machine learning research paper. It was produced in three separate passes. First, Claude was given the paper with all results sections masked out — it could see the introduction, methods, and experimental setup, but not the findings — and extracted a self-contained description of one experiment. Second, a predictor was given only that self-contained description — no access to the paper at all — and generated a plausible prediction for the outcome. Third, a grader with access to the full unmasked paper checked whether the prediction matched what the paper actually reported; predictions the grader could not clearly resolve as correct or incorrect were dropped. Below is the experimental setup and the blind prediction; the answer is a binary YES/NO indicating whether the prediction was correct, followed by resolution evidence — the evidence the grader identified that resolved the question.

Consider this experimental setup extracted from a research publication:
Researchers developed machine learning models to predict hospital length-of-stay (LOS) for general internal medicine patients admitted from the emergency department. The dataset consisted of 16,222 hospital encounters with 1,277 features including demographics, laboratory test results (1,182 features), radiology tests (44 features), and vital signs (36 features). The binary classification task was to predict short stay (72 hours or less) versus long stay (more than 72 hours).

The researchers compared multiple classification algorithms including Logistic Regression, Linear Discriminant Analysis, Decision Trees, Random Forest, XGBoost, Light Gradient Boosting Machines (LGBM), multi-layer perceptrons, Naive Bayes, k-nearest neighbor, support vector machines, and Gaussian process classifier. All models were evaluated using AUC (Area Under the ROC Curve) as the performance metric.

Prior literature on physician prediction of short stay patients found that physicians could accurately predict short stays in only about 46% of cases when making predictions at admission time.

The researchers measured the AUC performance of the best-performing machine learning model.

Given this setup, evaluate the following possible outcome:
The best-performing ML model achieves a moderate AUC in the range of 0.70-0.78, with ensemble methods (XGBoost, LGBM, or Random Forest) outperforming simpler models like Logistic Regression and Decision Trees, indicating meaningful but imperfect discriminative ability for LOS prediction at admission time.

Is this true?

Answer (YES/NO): NO